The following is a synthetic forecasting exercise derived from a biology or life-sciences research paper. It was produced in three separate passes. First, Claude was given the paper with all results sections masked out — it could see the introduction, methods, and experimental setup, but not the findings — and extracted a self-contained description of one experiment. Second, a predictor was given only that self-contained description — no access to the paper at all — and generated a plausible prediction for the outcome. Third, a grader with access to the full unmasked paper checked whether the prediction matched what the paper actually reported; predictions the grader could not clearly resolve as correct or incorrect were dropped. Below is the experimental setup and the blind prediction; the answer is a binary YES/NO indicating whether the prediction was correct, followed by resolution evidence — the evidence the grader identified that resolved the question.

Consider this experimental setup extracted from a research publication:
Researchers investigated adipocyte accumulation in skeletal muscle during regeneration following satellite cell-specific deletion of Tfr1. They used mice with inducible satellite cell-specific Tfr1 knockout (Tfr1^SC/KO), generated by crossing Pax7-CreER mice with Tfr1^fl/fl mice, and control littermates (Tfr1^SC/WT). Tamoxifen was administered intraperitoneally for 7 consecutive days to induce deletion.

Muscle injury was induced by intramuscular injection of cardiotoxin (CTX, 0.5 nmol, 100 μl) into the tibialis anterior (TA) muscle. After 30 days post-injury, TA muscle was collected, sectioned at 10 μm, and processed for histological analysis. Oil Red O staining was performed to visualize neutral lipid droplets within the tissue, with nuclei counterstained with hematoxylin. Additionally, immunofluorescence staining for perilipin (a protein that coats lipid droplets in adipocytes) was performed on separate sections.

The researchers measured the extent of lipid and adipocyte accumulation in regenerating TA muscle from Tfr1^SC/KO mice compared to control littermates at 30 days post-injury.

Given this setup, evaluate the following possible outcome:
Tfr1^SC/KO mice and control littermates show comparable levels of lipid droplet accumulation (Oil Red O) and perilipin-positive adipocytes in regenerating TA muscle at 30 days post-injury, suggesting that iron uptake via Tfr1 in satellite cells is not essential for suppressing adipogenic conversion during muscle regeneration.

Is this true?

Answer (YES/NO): NO